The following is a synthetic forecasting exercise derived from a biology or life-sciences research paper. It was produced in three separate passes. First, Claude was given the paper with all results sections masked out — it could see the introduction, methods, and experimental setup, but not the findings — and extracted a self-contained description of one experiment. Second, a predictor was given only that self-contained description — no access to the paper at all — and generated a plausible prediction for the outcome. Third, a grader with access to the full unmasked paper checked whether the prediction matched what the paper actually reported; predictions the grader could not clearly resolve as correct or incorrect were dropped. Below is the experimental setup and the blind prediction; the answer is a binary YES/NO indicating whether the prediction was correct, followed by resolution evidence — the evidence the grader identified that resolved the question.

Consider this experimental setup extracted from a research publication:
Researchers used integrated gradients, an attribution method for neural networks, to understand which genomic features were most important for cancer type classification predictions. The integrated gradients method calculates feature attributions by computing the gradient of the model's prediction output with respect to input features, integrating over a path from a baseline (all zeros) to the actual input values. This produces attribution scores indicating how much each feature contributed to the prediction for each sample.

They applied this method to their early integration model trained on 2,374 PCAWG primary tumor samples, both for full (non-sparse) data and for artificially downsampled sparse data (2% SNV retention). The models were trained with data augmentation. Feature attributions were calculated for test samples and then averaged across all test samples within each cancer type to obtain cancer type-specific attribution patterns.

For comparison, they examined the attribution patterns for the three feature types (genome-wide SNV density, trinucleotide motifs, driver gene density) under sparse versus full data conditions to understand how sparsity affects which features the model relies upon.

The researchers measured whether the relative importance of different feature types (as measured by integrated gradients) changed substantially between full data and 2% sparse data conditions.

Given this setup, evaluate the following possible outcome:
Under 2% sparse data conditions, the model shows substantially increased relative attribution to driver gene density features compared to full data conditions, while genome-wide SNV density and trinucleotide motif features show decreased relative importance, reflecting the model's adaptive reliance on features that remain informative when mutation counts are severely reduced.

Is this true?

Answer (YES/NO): NO